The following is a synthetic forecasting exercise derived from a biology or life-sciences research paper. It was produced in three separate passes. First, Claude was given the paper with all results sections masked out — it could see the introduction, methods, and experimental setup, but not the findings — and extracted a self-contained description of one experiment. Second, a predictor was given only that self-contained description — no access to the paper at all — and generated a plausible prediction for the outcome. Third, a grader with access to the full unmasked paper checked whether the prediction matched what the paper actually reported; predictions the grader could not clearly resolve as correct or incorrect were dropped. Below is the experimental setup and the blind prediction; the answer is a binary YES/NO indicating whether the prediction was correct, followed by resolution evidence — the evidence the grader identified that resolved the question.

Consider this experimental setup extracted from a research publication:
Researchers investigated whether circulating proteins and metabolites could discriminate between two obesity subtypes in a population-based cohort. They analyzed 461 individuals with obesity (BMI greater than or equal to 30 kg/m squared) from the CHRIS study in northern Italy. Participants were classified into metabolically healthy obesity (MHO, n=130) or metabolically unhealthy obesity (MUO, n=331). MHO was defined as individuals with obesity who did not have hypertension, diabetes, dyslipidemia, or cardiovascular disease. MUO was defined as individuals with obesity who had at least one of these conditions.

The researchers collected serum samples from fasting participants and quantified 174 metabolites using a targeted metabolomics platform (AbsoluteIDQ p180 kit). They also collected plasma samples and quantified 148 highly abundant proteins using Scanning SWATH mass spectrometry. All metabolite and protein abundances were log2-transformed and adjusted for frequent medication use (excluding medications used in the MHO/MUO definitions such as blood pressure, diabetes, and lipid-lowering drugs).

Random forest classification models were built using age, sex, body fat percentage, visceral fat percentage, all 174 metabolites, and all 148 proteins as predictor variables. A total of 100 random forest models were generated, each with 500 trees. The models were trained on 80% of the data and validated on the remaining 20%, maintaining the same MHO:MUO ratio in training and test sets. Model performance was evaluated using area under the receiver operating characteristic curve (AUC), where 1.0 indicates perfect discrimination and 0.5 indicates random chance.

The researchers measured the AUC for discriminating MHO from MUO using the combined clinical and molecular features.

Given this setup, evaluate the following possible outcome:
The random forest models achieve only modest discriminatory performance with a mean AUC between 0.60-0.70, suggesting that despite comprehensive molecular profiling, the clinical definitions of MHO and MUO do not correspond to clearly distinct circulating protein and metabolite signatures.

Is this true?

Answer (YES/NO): NO